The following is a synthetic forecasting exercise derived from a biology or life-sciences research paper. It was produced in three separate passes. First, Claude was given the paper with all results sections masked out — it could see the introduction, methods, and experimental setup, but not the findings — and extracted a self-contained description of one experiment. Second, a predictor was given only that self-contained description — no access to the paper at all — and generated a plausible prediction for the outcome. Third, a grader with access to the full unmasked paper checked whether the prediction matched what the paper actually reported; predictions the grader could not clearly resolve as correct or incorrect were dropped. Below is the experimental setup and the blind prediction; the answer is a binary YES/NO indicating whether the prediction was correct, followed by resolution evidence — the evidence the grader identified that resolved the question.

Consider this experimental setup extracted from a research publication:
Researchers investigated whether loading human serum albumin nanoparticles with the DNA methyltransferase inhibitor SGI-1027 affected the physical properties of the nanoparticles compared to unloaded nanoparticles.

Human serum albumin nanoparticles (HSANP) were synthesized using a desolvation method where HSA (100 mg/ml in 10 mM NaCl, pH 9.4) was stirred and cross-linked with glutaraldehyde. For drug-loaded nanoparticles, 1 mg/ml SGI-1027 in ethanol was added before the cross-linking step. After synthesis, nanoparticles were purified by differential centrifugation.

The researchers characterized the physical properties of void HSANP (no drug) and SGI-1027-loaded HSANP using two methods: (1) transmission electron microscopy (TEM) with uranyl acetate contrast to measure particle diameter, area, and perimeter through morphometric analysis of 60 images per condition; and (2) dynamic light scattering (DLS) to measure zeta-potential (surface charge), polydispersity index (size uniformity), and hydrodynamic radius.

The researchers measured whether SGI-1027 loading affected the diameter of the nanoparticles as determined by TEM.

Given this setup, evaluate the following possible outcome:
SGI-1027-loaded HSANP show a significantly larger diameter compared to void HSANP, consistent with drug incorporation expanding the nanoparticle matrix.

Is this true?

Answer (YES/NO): NO